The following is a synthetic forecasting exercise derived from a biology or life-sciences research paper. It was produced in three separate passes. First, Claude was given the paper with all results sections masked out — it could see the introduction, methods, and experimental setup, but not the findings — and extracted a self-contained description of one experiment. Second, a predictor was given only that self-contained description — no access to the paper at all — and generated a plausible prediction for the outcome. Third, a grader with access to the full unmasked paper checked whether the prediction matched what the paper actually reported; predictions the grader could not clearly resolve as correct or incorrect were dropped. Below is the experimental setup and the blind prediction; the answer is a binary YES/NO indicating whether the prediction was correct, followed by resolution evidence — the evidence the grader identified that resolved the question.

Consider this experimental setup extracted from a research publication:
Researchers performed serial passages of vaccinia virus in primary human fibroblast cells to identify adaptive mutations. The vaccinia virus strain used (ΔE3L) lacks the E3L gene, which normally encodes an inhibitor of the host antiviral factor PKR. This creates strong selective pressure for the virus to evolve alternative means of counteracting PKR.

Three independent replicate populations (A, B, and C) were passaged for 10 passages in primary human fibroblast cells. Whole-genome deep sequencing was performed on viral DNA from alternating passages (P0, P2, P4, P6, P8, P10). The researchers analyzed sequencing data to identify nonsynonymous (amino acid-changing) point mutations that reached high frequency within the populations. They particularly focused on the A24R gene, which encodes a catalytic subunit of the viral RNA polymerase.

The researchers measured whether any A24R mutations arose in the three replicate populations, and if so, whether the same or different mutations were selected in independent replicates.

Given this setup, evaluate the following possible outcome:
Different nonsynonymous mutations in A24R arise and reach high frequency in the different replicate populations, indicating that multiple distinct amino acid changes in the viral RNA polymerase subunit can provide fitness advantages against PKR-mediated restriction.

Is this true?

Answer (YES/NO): NO